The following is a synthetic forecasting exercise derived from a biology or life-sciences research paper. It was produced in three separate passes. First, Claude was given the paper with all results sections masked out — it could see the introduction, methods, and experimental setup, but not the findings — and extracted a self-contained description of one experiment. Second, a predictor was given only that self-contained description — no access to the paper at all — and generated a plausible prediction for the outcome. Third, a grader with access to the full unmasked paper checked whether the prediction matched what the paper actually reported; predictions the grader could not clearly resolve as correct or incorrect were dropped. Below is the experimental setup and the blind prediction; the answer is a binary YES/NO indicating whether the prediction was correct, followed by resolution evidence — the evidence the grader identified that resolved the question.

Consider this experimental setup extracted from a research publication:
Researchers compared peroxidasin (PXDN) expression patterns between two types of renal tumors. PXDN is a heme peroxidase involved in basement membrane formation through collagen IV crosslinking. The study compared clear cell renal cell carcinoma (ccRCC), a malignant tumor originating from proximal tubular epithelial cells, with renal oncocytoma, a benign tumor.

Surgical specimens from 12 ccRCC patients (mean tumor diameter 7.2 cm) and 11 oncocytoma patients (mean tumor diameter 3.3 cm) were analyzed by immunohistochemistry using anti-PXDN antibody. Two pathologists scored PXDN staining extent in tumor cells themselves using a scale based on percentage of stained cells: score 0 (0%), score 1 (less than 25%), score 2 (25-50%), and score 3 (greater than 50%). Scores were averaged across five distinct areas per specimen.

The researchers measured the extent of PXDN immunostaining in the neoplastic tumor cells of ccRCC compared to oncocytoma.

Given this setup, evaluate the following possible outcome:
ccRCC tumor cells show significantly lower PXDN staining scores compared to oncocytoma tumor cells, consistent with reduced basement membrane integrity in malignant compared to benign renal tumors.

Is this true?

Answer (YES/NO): NO